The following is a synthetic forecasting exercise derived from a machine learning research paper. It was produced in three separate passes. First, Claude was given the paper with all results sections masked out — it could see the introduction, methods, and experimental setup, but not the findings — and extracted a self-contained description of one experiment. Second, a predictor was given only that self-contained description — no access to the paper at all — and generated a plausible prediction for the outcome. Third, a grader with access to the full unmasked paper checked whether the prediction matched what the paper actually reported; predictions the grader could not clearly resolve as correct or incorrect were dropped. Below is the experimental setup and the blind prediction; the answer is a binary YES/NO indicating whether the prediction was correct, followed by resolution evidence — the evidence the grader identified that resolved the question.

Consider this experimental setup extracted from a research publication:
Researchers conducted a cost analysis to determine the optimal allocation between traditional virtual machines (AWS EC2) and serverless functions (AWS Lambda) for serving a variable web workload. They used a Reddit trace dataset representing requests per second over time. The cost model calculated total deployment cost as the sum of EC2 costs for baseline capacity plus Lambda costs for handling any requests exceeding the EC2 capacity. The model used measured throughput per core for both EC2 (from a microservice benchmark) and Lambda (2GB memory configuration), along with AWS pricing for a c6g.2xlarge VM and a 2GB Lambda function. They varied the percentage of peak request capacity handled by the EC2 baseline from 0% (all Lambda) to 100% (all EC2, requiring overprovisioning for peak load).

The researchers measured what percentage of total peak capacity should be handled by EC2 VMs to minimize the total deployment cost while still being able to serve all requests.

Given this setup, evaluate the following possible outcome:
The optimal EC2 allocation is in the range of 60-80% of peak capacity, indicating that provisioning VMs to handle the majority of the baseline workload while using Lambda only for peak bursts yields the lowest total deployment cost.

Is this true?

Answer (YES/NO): YES